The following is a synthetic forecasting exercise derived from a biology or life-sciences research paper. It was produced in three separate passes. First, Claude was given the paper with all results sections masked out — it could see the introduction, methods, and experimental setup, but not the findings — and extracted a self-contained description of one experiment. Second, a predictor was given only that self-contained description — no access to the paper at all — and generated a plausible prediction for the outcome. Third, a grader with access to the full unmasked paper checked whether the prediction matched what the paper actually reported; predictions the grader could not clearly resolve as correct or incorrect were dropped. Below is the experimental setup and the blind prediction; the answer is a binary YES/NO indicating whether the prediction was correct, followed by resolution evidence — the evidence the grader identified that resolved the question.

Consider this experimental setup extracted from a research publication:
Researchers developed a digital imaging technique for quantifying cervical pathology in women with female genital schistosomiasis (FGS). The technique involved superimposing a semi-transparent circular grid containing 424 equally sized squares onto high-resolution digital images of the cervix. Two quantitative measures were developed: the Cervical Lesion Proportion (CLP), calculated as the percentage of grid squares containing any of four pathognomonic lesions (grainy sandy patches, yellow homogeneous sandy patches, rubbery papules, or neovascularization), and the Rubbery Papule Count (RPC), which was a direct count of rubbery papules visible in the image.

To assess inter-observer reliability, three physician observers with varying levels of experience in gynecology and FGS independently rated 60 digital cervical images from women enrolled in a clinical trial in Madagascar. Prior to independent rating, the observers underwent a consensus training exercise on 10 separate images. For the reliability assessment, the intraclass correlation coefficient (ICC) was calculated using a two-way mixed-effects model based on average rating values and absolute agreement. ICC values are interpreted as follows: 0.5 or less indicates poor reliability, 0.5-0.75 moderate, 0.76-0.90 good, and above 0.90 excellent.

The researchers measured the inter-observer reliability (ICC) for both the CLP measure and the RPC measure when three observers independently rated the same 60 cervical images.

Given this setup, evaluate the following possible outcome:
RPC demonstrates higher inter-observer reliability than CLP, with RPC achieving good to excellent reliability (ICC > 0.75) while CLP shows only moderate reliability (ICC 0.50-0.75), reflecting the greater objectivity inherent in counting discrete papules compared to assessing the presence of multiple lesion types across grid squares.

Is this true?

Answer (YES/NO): NO